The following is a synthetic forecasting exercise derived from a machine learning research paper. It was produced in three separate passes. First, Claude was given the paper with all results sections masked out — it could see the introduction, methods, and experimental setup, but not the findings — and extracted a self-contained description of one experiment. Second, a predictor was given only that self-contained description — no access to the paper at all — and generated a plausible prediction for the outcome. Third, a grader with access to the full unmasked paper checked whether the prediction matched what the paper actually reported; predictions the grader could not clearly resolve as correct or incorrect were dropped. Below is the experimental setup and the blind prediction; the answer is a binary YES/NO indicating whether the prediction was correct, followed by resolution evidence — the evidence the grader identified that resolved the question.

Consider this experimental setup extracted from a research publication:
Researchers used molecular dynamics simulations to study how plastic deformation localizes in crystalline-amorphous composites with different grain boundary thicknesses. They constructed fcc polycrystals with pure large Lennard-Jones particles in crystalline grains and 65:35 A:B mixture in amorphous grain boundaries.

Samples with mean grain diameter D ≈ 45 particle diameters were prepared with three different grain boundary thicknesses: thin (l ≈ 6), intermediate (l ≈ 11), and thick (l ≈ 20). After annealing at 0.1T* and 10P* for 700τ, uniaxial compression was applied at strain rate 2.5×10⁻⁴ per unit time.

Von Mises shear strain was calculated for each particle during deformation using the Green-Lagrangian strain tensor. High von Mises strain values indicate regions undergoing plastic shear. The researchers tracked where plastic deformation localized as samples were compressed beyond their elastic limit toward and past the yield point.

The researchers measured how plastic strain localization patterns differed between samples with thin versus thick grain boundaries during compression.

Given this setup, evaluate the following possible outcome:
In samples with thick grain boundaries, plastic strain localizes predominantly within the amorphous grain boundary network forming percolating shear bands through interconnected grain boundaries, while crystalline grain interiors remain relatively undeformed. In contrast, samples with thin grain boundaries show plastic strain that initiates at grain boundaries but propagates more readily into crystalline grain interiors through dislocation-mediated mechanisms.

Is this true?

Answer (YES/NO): YES